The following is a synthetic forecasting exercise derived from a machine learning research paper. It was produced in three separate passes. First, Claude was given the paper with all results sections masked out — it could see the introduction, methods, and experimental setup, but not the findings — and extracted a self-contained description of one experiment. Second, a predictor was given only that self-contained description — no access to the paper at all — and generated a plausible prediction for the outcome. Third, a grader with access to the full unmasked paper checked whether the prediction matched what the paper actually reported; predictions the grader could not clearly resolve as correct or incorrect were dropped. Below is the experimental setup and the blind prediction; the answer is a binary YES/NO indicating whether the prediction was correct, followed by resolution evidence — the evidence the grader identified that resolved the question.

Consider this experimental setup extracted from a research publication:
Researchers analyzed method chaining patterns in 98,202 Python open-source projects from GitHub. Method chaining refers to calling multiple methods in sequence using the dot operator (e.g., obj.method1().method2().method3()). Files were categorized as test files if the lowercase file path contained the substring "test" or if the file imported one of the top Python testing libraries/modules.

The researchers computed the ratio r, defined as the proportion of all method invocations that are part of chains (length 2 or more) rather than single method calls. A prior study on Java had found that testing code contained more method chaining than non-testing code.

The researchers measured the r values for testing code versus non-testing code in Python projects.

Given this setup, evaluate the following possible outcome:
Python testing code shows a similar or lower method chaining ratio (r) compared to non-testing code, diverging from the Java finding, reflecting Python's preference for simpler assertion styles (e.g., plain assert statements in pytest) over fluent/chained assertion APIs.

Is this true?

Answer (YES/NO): YES